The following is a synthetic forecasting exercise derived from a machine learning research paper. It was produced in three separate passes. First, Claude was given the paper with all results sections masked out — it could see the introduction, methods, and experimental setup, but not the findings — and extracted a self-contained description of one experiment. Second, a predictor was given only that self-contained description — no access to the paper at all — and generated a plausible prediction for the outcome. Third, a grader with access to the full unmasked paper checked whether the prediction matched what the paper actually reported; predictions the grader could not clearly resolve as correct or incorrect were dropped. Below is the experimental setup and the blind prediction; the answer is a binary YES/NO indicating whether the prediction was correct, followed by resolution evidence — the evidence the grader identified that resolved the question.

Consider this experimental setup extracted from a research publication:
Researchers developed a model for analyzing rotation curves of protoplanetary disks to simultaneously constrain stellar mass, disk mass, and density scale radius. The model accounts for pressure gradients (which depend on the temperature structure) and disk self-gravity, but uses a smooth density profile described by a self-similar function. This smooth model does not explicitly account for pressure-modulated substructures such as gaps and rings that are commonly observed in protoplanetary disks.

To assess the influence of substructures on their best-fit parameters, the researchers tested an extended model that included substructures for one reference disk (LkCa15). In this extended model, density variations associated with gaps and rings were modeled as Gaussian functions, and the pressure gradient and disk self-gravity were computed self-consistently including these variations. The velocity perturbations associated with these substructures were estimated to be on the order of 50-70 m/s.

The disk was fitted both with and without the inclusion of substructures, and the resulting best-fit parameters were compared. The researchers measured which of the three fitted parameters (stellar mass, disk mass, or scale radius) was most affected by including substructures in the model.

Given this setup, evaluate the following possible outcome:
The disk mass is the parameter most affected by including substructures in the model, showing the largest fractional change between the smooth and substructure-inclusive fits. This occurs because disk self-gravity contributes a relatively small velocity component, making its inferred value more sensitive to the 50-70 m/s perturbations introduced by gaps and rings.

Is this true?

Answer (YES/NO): NO